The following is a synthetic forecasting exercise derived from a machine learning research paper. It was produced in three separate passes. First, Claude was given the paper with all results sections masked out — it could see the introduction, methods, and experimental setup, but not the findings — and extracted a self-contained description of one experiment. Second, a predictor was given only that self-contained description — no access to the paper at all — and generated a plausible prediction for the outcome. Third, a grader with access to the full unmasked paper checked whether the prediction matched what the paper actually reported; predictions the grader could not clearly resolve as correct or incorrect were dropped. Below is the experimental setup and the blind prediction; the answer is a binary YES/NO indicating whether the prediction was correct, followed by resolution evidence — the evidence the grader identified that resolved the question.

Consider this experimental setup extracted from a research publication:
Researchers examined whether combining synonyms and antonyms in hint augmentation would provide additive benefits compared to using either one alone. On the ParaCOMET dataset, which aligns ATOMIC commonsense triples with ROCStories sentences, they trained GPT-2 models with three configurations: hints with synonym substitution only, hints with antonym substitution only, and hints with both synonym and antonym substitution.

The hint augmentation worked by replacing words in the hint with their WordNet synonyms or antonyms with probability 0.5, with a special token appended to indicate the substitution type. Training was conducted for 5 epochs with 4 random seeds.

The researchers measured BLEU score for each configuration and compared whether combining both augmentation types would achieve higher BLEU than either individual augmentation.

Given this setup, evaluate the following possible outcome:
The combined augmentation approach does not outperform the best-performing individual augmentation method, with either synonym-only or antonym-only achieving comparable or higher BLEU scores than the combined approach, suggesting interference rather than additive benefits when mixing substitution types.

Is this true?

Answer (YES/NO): YES